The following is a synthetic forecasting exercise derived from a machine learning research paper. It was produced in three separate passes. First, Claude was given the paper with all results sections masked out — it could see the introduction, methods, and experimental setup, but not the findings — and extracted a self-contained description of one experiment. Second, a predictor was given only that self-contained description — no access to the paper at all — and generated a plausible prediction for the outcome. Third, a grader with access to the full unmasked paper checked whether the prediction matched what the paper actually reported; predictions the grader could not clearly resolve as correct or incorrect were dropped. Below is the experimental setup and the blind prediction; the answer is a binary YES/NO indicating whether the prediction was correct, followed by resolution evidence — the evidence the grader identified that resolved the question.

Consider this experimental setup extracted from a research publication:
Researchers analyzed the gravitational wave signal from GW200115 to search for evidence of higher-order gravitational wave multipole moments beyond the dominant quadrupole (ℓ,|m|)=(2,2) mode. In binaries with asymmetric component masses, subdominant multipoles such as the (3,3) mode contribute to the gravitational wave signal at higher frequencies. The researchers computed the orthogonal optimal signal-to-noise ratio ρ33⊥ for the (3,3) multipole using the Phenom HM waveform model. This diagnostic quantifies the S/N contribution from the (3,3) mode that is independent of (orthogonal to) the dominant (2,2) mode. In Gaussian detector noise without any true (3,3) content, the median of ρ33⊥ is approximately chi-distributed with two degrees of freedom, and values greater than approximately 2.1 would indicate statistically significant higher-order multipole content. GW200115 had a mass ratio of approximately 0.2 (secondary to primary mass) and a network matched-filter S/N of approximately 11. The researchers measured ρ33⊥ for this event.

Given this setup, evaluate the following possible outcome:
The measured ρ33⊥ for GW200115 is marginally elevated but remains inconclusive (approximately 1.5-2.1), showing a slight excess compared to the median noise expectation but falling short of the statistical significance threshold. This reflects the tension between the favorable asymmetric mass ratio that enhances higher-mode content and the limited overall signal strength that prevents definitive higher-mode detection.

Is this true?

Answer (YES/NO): NO